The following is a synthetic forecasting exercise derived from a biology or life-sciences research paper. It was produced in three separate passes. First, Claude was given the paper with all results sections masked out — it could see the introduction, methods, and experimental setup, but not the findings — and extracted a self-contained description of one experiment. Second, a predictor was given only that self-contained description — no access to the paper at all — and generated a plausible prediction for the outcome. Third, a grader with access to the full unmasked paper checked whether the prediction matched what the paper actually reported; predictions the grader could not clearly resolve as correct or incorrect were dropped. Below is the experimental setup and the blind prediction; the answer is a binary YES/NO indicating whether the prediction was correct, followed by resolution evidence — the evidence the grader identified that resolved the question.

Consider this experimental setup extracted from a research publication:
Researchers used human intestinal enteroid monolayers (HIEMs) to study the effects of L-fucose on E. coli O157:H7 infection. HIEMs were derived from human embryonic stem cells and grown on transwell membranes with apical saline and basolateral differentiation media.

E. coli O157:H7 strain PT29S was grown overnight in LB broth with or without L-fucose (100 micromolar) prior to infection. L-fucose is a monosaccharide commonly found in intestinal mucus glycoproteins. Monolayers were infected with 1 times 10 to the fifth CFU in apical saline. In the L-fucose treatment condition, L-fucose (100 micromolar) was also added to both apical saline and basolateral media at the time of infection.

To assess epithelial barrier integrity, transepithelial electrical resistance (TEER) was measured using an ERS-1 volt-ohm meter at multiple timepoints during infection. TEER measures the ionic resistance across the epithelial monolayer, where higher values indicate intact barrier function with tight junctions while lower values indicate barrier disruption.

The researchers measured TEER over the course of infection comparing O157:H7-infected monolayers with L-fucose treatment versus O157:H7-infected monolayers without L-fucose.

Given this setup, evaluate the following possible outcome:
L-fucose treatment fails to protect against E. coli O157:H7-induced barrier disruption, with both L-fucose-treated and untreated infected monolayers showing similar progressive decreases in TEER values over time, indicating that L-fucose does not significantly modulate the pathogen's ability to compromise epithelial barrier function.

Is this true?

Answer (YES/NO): NO